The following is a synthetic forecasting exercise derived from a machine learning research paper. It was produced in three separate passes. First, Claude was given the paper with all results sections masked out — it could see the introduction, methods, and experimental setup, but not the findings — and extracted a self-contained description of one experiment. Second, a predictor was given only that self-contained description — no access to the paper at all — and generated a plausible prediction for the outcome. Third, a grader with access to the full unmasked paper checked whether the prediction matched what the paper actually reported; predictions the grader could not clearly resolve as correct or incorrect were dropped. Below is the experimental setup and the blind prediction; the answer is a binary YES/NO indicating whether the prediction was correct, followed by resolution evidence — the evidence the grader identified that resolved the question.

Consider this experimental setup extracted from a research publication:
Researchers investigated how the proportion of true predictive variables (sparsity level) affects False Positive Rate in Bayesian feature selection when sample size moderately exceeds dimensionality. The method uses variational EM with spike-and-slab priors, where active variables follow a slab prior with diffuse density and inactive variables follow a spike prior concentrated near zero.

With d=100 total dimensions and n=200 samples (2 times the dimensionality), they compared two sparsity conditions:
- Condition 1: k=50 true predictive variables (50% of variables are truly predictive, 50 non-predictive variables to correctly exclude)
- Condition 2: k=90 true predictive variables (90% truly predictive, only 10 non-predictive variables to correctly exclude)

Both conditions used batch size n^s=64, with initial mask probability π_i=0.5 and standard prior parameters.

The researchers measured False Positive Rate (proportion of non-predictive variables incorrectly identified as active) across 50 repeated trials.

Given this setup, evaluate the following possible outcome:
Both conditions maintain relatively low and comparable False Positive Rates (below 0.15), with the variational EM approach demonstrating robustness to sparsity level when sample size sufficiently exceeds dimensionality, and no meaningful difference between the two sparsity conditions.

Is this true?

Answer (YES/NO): YES